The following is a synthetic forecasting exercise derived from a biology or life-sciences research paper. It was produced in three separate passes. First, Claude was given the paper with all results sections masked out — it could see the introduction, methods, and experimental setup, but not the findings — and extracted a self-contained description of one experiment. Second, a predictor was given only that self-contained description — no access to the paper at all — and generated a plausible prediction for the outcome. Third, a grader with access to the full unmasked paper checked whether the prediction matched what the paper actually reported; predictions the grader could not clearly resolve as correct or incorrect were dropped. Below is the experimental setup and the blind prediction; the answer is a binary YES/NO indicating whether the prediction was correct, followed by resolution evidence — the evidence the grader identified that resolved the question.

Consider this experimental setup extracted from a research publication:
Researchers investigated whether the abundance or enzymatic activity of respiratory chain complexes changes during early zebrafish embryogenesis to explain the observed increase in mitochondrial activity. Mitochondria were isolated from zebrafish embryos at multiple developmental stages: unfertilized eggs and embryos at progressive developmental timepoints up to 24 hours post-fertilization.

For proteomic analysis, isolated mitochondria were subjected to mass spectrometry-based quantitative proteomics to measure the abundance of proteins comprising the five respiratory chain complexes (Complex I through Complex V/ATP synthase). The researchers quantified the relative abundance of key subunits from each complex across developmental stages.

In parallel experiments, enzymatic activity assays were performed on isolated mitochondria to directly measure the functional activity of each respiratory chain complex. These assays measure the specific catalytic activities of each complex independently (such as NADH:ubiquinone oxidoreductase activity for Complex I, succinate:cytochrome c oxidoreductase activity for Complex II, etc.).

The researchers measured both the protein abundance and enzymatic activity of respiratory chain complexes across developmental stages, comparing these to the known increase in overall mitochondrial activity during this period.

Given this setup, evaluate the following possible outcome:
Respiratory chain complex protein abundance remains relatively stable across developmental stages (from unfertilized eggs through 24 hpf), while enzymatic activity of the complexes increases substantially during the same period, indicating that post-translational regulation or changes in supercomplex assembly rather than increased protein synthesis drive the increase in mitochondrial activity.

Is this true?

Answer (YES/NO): NO